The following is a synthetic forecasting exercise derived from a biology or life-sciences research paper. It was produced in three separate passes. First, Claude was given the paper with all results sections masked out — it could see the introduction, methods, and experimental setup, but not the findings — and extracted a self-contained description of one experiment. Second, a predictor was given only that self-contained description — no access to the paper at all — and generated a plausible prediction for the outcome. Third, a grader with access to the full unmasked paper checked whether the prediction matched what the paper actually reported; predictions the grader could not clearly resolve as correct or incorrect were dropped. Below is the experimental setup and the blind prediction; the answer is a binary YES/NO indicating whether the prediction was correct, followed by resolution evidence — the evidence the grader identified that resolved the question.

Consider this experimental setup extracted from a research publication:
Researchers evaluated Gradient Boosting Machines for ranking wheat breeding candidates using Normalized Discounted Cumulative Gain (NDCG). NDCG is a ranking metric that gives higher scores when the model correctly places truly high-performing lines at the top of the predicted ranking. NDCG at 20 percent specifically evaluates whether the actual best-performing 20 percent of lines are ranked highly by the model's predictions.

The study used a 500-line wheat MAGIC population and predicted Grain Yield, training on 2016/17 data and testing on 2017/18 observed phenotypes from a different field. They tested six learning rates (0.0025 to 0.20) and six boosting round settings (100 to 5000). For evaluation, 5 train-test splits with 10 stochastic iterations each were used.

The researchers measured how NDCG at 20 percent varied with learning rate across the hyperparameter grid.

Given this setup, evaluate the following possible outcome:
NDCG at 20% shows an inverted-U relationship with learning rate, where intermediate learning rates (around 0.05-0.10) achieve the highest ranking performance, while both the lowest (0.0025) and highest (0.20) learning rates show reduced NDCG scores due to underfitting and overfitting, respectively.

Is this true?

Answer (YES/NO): NO